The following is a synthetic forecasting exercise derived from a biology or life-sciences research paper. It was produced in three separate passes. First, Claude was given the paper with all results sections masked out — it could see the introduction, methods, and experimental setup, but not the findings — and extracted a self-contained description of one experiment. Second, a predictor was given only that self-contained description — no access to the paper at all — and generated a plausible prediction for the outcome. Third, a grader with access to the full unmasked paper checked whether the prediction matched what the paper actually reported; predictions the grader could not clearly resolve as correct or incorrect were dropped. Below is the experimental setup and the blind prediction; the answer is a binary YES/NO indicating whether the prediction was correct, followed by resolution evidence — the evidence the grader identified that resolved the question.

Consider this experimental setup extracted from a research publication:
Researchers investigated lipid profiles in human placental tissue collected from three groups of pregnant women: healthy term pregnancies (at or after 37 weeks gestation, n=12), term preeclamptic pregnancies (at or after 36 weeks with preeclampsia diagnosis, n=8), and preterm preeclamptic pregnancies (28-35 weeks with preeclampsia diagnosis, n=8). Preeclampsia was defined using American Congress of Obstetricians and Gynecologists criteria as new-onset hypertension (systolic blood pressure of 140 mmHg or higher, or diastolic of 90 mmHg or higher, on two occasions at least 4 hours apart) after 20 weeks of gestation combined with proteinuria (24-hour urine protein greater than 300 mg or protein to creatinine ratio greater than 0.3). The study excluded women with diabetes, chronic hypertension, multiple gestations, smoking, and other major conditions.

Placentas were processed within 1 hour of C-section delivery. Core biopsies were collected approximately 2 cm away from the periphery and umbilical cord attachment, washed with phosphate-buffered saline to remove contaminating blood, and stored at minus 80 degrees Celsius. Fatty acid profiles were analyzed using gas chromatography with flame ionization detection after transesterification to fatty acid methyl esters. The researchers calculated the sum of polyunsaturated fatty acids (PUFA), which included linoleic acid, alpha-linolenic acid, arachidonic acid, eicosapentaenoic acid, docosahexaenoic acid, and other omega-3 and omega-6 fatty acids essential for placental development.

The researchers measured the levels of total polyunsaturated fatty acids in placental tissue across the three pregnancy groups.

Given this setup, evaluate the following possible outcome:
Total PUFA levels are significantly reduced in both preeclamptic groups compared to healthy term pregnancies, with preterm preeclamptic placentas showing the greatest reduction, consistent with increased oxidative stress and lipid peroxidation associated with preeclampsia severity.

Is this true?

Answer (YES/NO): NO